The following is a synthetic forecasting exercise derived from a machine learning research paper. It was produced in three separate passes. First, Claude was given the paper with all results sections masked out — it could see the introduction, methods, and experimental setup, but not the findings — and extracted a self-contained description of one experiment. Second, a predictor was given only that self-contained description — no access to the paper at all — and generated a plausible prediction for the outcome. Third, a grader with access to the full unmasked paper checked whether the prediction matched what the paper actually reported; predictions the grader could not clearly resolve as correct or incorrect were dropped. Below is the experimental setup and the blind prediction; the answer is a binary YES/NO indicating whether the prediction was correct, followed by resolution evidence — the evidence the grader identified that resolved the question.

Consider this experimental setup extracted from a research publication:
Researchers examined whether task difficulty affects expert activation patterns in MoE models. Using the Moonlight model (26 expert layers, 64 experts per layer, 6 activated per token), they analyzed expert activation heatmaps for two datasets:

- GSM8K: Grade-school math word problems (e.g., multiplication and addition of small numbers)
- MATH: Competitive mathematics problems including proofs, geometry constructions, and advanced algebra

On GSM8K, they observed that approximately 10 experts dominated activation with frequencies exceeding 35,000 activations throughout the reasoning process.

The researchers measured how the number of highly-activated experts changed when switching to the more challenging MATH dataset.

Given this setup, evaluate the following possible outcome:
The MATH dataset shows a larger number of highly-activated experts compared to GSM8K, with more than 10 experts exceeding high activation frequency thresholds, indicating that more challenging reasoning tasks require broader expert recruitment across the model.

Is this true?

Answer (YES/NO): YES